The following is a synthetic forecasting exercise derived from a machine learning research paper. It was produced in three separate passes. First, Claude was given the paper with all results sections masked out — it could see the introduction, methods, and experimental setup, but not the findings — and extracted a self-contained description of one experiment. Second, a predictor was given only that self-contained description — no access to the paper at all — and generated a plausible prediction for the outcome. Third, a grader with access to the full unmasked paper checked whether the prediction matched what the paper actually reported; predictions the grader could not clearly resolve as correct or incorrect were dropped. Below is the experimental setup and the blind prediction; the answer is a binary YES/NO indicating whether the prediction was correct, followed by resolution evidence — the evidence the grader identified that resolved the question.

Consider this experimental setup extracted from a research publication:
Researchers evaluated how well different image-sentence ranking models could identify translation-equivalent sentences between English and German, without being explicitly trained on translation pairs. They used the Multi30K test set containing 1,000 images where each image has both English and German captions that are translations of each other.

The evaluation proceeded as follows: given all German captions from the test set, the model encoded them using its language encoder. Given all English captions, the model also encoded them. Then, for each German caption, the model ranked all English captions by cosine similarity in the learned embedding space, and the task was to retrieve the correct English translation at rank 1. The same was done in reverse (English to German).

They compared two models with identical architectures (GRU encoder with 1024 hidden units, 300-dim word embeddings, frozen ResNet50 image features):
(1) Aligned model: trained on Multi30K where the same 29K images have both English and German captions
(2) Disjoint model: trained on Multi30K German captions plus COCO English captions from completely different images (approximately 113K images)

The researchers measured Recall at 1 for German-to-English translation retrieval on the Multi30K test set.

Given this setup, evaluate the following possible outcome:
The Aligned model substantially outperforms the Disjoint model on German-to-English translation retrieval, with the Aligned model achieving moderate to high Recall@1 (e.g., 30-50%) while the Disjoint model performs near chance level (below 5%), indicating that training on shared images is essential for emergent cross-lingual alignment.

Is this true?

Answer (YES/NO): NO